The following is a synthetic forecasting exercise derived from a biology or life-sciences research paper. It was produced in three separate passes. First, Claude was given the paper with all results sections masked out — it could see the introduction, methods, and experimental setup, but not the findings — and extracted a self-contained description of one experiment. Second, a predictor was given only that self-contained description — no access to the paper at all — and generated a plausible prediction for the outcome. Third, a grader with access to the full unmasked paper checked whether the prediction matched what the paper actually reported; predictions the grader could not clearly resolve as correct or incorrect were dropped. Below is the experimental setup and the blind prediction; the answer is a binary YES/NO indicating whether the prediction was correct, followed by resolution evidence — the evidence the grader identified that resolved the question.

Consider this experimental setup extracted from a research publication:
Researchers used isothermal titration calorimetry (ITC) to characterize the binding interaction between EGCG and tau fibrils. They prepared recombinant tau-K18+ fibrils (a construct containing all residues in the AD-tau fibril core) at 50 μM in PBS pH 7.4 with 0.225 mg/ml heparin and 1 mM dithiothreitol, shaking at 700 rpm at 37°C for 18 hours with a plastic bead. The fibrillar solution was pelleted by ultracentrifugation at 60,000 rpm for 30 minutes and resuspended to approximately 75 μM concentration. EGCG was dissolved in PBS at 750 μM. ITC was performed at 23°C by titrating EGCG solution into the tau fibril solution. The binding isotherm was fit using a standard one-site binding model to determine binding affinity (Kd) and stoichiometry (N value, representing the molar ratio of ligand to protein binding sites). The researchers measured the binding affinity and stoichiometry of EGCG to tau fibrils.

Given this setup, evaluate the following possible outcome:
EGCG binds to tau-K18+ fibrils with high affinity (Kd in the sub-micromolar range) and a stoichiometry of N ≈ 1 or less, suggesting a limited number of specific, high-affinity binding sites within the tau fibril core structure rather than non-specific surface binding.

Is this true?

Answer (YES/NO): NO